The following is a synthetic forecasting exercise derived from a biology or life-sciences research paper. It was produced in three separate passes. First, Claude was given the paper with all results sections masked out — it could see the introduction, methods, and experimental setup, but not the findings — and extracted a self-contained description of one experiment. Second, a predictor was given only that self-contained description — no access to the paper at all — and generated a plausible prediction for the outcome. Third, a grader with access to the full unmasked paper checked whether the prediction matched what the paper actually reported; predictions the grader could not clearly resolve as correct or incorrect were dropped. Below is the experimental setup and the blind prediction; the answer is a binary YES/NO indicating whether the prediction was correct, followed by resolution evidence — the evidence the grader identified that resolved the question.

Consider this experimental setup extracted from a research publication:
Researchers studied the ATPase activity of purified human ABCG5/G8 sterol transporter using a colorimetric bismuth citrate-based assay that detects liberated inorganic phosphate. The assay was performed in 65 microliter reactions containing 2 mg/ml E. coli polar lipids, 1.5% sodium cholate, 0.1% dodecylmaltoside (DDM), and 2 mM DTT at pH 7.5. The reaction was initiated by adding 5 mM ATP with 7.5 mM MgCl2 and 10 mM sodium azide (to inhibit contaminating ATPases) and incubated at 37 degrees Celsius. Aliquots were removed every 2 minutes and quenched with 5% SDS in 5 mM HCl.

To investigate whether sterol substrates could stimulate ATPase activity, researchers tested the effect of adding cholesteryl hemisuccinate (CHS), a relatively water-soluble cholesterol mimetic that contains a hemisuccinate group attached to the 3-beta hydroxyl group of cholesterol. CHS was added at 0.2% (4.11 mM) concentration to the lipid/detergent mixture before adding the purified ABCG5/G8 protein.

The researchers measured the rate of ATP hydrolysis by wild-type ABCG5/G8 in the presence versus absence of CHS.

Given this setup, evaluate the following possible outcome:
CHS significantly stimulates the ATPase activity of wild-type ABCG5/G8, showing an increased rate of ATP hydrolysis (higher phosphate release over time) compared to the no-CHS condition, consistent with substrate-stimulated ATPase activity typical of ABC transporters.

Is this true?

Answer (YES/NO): YES